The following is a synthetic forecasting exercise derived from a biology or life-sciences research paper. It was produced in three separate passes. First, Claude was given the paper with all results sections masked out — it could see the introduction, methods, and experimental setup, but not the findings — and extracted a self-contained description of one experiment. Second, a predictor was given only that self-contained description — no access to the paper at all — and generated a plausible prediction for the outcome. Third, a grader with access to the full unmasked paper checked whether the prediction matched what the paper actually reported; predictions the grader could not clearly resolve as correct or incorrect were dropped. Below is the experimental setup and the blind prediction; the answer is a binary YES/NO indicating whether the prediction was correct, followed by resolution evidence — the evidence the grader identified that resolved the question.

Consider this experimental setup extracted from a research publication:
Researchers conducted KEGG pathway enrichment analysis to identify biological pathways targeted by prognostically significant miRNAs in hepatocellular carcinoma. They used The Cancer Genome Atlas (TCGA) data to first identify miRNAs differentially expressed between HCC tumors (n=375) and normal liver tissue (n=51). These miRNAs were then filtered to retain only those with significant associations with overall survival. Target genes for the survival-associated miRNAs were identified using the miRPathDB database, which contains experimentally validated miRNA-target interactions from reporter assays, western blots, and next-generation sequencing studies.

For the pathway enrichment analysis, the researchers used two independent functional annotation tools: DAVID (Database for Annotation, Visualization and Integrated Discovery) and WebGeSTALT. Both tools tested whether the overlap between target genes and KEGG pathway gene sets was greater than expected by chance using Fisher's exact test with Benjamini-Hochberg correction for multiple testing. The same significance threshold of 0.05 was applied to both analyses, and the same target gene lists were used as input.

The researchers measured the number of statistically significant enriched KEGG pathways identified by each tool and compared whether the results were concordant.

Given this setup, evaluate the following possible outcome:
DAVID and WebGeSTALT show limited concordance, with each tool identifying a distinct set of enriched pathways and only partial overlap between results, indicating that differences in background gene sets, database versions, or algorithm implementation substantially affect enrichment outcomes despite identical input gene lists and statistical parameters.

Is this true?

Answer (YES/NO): NO